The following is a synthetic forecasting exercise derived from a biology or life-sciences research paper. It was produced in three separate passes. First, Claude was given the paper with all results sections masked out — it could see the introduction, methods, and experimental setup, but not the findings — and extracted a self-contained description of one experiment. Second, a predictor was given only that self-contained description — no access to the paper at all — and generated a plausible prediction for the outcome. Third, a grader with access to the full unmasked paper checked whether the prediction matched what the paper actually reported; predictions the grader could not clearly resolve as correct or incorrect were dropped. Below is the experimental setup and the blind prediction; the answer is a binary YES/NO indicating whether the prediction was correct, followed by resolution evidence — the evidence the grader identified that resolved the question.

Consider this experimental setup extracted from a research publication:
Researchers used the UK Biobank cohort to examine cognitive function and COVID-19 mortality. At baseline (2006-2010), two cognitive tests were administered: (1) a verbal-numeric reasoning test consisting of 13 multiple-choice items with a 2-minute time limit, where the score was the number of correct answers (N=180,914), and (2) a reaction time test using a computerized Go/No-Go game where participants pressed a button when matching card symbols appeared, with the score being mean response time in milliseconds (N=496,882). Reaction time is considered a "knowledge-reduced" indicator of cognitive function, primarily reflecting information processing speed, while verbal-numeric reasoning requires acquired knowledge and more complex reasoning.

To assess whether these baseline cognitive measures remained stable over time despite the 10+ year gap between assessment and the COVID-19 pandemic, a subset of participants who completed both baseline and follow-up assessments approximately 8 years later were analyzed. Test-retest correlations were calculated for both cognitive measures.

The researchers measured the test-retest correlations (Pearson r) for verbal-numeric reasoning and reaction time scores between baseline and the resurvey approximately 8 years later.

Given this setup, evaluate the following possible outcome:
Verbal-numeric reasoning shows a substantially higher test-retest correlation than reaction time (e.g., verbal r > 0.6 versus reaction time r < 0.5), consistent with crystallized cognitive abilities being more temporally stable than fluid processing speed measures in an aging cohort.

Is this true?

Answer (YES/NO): YES